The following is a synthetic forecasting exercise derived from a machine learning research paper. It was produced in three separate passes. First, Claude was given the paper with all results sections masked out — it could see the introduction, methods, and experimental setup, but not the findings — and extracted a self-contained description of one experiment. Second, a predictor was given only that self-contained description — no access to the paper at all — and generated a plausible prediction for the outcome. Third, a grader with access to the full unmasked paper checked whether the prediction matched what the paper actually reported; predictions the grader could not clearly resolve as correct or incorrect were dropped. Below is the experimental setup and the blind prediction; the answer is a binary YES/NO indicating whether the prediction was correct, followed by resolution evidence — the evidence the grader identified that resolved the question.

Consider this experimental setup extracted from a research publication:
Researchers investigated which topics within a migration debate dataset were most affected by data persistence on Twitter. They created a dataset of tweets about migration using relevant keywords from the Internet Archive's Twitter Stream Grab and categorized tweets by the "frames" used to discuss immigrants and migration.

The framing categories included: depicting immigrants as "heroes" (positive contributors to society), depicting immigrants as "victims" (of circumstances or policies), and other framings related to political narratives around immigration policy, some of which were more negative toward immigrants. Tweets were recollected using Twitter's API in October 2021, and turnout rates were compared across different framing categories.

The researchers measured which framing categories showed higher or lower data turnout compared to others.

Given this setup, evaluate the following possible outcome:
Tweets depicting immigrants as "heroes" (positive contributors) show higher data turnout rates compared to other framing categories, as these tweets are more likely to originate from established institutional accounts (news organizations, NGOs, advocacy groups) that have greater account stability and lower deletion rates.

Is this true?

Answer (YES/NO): NO